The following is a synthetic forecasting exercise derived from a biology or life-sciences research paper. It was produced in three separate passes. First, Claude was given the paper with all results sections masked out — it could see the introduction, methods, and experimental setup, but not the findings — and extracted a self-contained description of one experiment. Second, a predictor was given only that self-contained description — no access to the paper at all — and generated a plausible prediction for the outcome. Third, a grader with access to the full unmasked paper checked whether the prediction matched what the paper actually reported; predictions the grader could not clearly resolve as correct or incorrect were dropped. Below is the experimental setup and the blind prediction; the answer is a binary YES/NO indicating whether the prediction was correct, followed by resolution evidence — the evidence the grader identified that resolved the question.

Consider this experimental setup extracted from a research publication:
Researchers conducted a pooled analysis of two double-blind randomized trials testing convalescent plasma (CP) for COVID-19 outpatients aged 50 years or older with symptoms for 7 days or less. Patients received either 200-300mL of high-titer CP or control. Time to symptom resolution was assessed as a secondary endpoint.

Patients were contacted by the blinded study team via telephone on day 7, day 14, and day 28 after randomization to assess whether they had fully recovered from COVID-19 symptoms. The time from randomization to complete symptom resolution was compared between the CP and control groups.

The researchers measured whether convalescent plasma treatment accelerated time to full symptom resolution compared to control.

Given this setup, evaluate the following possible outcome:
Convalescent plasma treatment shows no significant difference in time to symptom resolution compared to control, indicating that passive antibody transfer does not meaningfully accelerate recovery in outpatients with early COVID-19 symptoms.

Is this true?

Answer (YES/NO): YES